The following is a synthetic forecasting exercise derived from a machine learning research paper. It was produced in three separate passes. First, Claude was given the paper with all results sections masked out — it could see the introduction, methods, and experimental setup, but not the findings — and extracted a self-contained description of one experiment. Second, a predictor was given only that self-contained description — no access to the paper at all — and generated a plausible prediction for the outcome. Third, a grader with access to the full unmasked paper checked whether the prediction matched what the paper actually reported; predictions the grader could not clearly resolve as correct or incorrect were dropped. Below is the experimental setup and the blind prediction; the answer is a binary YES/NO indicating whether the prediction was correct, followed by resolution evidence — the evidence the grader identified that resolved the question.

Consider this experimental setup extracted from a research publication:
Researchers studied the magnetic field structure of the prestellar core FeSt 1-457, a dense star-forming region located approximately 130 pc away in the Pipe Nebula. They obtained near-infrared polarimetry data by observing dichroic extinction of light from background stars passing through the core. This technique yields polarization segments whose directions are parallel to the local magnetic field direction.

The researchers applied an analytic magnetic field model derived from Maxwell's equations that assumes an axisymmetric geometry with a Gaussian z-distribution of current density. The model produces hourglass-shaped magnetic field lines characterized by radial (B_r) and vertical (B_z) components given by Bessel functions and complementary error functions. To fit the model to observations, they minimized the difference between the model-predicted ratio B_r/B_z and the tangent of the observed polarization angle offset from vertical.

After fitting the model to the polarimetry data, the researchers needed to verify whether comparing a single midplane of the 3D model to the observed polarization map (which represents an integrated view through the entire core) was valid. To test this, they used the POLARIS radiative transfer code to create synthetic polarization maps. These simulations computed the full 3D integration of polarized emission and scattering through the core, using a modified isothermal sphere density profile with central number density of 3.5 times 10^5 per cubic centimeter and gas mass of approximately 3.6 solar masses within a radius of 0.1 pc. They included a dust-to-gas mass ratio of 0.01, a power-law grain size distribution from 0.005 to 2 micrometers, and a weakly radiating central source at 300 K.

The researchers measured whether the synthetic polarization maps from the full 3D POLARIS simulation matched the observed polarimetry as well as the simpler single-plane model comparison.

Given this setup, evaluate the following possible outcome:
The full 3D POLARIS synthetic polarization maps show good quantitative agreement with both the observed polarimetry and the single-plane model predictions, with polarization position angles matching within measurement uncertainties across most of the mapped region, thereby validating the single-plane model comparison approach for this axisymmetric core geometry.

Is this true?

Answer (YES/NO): NO